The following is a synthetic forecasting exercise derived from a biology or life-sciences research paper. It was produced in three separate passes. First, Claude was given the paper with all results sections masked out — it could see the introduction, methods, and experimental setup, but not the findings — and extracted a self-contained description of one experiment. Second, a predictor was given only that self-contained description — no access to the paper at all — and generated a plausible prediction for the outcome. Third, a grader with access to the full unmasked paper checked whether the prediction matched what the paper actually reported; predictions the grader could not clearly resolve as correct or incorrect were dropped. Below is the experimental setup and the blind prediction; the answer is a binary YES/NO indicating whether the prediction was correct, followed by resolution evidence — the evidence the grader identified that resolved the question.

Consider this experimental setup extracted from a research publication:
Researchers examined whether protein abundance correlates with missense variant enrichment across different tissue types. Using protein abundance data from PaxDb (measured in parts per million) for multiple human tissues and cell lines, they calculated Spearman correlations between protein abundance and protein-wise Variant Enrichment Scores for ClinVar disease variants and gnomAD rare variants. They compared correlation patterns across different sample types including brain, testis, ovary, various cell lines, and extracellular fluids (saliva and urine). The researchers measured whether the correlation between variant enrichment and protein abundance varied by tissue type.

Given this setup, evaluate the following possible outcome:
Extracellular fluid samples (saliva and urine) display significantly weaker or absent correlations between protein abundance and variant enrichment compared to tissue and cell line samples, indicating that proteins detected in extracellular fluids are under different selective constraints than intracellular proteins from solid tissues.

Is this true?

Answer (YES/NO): YES